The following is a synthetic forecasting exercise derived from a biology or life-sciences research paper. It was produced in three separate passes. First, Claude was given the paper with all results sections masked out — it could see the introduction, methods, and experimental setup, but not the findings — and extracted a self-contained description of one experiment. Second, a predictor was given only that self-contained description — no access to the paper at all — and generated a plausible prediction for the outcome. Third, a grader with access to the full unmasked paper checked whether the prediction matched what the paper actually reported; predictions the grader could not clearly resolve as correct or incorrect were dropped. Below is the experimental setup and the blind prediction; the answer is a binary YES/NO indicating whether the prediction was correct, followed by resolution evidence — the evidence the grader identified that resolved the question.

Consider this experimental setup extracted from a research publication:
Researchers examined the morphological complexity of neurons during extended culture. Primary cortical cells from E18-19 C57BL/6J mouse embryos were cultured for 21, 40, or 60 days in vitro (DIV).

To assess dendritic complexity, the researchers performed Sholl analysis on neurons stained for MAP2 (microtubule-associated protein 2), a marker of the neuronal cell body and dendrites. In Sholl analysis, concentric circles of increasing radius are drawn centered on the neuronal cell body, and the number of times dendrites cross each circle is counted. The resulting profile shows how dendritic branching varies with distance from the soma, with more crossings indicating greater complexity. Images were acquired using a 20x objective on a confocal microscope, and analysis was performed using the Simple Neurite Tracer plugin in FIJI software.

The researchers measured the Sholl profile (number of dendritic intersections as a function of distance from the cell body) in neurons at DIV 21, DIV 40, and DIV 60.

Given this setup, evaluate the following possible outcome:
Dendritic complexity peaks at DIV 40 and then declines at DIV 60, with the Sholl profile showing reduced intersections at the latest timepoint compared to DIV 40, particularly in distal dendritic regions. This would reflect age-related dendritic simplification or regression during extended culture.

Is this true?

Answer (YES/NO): NO